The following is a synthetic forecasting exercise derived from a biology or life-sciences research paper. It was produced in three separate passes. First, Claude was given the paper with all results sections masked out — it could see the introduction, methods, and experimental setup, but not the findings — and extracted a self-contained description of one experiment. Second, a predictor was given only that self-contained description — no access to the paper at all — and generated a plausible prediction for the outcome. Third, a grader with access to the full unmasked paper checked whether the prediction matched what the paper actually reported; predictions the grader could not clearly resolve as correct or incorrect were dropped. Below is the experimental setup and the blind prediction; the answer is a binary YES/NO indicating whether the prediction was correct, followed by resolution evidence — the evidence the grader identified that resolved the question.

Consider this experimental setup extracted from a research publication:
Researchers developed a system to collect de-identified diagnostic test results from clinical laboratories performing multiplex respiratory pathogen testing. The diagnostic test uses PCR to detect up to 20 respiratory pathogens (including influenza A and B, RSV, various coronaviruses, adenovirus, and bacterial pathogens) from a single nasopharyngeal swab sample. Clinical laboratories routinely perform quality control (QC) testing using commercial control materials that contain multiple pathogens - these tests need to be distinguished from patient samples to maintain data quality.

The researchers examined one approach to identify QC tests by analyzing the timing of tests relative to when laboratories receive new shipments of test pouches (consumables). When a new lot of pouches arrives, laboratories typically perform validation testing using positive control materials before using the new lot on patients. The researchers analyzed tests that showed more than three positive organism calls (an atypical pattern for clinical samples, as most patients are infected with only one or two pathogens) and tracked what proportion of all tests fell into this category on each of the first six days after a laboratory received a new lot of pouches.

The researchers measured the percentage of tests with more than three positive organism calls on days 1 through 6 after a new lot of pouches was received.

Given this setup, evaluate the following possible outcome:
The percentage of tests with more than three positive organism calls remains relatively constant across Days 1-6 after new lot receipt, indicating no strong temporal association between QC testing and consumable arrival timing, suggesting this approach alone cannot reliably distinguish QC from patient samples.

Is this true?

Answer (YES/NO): NO